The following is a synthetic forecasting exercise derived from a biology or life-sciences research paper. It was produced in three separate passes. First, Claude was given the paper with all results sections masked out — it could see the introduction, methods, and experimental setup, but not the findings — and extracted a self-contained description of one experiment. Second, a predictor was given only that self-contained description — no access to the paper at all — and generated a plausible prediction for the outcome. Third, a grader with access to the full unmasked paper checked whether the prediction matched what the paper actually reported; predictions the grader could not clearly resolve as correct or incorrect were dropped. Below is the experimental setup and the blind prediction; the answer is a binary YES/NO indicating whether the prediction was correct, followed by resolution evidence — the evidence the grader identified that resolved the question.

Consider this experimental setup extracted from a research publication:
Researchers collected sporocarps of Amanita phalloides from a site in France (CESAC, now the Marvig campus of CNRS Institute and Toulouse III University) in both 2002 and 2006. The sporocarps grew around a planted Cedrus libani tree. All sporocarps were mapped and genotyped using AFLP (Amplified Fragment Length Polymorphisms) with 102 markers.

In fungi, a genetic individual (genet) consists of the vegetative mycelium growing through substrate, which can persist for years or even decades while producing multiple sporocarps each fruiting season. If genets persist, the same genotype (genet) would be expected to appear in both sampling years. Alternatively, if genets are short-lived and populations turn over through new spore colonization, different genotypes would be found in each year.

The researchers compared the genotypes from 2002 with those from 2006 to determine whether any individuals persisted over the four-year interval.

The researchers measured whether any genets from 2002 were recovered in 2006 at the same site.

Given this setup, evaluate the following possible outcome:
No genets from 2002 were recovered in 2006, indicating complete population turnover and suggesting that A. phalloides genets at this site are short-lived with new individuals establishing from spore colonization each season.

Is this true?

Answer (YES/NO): NO